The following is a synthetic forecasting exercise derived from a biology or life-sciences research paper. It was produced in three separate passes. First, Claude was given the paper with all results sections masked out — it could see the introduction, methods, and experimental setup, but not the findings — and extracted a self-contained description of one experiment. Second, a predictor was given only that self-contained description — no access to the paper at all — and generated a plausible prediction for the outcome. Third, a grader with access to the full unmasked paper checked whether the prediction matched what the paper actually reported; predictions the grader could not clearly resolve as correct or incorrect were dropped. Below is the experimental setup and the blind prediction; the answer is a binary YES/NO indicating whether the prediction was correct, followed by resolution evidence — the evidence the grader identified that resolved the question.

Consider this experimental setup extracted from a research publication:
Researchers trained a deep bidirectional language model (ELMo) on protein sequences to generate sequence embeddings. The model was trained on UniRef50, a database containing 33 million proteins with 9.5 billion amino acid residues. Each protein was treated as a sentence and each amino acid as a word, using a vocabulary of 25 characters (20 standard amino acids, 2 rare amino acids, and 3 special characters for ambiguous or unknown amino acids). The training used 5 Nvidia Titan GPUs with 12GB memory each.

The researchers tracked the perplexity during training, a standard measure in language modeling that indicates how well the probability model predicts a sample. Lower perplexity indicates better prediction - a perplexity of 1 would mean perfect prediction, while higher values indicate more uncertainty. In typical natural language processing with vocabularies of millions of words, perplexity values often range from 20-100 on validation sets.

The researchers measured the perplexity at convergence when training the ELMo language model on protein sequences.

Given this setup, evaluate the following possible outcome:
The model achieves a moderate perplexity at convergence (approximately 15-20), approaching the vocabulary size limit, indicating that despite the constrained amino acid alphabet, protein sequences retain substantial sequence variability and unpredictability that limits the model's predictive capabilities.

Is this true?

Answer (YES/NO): NO